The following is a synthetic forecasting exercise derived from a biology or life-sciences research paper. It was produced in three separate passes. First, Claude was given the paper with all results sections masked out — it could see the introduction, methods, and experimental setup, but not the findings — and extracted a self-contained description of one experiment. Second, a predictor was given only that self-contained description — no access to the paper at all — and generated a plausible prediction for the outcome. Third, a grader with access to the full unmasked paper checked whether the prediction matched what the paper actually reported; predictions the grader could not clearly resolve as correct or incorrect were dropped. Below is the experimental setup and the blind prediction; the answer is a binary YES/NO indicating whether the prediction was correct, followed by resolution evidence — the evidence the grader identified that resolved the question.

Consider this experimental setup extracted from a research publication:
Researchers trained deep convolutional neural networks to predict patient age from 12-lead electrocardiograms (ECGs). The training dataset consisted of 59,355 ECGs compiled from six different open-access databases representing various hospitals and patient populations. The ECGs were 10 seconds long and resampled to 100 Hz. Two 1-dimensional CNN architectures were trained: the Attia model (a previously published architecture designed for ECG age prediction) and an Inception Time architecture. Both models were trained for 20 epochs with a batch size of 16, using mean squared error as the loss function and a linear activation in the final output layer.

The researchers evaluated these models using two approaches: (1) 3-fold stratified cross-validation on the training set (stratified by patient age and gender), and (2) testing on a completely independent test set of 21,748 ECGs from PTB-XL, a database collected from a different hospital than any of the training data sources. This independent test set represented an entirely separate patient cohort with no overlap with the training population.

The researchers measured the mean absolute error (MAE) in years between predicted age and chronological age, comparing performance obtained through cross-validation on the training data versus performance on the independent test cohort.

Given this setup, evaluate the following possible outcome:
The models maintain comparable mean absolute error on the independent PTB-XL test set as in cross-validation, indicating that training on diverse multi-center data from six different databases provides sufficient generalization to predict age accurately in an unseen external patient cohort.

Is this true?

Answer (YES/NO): NO